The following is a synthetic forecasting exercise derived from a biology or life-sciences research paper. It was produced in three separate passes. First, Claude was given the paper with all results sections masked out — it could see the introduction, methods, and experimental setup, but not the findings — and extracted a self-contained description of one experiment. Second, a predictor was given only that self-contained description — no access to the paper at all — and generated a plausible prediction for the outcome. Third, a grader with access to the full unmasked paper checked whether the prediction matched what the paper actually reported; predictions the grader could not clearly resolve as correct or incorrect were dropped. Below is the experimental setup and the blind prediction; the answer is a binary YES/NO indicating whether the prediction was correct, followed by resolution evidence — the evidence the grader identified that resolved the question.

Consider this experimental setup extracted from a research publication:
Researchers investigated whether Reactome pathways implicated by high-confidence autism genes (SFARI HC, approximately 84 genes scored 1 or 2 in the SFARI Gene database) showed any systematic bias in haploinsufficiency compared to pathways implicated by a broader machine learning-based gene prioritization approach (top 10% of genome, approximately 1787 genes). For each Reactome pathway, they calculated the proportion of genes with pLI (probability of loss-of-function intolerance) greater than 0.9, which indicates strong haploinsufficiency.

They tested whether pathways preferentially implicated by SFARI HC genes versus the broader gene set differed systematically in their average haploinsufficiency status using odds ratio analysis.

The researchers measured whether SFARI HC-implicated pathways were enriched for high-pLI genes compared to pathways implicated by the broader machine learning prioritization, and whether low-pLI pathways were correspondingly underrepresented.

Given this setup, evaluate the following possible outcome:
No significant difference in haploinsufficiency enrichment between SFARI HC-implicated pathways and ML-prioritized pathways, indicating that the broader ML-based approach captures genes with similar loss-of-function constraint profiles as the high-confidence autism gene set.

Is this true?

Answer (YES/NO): NO